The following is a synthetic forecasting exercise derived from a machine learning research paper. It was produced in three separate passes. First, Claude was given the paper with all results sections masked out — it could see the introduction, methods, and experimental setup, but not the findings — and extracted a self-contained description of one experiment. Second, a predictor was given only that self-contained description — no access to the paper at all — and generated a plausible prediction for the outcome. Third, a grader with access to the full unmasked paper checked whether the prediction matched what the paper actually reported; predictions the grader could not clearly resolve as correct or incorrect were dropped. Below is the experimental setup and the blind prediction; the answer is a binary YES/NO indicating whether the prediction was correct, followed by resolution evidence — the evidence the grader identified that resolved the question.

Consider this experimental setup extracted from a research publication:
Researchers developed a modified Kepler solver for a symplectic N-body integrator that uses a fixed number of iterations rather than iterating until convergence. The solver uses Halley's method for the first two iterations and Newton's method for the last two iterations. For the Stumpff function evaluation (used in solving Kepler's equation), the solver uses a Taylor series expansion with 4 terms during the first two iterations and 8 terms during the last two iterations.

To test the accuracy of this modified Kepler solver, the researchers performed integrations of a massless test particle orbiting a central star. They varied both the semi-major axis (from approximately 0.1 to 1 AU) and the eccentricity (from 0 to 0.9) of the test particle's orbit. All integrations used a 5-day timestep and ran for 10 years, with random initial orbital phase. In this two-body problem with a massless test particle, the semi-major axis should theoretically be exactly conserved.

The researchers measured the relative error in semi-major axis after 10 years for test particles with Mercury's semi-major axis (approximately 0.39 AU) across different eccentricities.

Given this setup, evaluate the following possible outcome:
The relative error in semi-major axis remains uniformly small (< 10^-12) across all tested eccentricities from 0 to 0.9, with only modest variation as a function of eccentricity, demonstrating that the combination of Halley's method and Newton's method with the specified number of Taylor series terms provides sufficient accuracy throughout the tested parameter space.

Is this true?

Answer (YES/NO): NO